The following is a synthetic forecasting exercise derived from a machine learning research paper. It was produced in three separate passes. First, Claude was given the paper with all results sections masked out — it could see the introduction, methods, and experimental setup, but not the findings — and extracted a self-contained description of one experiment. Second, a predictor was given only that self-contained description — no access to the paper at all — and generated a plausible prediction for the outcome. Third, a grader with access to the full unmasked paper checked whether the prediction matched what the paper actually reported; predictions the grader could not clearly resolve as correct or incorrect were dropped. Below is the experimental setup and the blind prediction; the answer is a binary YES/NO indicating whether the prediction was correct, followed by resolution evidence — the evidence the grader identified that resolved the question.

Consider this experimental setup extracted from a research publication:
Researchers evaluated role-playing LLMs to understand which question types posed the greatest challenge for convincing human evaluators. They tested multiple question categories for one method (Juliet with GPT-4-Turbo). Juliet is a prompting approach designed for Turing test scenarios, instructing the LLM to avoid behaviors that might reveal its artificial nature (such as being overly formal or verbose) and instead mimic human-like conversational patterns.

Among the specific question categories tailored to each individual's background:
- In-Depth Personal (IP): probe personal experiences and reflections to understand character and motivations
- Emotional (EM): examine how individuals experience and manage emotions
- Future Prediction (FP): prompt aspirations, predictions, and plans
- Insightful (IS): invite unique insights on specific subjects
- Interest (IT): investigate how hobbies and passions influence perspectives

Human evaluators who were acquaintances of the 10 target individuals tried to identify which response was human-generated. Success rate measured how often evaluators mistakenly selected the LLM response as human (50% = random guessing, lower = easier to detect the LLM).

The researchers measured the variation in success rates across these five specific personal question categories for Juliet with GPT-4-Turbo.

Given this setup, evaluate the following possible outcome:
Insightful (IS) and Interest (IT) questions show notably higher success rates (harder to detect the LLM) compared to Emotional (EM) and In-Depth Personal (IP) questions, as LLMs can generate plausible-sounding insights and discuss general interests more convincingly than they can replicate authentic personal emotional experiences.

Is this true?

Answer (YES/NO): NO